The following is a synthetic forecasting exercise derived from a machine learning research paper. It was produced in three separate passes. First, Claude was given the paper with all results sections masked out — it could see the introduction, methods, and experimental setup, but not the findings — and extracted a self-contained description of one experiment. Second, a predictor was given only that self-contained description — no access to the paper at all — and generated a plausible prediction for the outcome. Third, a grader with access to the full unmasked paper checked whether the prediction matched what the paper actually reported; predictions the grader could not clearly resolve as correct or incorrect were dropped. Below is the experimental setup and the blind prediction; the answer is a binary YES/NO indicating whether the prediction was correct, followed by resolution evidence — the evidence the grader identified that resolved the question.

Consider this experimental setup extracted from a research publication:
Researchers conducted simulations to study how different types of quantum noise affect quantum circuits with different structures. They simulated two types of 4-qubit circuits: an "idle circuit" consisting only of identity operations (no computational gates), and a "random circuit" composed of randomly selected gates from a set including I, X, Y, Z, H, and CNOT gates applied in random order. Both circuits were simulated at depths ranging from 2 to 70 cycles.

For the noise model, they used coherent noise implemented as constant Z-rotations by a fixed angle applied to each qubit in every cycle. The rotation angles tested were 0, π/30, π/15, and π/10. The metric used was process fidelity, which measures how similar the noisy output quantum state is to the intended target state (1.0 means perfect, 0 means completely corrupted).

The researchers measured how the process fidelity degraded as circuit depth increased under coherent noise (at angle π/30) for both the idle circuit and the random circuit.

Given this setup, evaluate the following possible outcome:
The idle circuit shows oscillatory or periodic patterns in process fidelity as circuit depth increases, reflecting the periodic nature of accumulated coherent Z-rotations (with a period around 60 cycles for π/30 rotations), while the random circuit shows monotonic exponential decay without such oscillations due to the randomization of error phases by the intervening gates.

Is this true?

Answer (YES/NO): YES